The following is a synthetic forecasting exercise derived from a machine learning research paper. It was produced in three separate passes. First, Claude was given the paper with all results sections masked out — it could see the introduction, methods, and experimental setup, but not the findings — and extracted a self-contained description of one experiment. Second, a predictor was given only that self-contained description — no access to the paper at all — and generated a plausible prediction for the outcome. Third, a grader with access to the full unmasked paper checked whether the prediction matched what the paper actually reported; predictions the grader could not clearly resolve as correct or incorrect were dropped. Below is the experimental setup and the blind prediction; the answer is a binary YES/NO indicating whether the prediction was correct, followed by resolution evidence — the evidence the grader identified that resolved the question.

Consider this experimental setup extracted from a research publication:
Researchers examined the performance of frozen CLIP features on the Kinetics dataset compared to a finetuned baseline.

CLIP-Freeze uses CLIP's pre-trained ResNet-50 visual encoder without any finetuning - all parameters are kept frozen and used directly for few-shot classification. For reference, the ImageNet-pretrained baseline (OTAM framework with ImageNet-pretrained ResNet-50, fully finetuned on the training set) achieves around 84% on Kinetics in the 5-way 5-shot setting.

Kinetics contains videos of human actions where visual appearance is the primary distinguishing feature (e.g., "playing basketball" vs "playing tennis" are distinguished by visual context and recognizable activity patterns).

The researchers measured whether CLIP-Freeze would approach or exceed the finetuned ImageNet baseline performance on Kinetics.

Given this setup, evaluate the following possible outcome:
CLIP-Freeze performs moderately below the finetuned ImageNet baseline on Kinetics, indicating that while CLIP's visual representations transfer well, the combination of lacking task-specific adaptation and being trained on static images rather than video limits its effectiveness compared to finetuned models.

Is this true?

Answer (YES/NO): NO